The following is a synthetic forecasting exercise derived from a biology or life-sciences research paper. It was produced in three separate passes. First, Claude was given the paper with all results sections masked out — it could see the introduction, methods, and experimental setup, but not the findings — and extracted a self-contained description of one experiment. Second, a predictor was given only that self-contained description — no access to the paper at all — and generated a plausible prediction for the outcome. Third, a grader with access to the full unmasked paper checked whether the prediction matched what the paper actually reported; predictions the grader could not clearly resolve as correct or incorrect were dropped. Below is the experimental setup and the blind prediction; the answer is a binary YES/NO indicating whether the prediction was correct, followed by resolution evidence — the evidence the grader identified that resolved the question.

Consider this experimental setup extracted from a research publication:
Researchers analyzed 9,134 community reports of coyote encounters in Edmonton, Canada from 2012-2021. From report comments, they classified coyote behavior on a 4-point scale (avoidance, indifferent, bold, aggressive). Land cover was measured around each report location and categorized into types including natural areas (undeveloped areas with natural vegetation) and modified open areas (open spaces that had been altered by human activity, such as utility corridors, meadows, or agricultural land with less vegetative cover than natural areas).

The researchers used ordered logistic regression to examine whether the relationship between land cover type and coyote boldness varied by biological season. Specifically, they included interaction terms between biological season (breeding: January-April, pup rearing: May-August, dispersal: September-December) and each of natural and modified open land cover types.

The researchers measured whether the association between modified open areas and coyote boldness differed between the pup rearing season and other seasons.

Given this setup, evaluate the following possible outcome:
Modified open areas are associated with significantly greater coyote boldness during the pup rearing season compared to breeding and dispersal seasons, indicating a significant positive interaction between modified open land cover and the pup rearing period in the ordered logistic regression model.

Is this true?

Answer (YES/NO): YES